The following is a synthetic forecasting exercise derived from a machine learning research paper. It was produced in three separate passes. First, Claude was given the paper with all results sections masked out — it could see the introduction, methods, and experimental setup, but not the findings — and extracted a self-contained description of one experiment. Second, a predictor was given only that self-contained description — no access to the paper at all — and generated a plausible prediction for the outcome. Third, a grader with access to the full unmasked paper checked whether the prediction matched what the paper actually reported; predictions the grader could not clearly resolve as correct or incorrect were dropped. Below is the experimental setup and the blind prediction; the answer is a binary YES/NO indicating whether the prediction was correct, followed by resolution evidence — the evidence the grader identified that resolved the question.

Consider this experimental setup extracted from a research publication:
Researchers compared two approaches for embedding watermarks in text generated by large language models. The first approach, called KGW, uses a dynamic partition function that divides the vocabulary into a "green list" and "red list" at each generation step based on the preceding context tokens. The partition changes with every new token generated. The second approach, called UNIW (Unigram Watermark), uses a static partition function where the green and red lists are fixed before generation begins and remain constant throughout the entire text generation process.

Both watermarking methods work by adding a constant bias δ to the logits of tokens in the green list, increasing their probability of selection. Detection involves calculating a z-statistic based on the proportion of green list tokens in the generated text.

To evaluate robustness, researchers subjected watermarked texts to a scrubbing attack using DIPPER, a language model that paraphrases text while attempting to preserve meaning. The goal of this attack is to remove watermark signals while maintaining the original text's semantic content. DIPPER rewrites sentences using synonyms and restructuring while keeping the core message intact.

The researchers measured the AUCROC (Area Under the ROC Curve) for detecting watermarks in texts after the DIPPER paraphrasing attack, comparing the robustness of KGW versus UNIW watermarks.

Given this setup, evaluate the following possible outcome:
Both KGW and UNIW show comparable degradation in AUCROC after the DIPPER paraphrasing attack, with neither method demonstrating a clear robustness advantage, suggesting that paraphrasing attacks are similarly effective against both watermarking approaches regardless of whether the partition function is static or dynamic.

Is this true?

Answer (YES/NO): NO